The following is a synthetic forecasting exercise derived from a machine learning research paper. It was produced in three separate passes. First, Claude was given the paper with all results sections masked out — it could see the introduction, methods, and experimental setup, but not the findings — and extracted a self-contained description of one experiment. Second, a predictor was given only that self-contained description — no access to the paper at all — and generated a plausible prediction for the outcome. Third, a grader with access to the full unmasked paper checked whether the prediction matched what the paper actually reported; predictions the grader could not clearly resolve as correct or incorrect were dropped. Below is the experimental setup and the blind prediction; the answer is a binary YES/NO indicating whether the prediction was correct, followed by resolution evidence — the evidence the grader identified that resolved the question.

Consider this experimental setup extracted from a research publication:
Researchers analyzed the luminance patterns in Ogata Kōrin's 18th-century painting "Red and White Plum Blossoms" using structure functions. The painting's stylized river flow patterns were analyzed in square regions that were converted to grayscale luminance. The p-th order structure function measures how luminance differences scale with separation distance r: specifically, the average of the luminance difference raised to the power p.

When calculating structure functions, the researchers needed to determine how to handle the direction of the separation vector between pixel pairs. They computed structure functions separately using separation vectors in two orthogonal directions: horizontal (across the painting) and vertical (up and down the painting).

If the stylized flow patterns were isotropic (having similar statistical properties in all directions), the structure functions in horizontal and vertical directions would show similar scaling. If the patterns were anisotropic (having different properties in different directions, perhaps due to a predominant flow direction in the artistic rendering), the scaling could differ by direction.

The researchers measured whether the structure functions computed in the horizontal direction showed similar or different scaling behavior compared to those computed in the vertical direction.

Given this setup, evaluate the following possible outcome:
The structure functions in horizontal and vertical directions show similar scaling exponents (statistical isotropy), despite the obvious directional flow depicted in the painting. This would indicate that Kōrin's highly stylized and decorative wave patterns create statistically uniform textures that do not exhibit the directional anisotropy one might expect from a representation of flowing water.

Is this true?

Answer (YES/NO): YES